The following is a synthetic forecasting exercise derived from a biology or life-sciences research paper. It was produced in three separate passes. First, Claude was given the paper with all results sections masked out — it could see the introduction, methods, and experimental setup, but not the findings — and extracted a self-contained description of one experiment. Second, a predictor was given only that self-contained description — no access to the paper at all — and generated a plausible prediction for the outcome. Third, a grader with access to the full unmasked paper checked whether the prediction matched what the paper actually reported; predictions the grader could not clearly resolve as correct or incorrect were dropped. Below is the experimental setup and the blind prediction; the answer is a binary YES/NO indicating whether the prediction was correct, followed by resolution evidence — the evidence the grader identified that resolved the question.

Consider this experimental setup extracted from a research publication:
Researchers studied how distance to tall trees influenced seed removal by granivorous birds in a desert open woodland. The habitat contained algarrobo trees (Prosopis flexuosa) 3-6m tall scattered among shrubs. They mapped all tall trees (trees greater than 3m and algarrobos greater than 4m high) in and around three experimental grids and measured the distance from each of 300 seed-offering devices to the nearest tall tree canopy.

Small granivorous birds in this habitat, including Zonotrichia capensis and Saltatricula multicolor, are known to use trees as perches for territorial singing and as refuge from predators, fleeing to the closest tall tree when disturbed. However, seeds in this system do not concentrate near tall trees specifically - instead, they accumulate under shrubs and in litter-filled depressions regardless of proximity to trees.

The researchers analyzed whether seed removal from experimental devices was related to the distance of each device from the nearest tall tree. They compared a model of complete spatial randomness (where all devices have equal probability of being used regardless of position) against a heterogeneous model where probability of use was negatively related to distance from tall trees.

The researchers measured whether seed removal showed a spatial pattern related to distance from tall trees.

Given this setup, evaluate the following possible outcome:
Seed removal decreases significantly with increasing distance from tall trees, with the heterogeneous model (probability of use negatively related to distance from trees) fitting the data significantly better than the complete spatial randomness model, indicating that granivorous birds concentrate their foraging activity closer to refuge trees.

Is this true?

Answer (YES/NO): NO